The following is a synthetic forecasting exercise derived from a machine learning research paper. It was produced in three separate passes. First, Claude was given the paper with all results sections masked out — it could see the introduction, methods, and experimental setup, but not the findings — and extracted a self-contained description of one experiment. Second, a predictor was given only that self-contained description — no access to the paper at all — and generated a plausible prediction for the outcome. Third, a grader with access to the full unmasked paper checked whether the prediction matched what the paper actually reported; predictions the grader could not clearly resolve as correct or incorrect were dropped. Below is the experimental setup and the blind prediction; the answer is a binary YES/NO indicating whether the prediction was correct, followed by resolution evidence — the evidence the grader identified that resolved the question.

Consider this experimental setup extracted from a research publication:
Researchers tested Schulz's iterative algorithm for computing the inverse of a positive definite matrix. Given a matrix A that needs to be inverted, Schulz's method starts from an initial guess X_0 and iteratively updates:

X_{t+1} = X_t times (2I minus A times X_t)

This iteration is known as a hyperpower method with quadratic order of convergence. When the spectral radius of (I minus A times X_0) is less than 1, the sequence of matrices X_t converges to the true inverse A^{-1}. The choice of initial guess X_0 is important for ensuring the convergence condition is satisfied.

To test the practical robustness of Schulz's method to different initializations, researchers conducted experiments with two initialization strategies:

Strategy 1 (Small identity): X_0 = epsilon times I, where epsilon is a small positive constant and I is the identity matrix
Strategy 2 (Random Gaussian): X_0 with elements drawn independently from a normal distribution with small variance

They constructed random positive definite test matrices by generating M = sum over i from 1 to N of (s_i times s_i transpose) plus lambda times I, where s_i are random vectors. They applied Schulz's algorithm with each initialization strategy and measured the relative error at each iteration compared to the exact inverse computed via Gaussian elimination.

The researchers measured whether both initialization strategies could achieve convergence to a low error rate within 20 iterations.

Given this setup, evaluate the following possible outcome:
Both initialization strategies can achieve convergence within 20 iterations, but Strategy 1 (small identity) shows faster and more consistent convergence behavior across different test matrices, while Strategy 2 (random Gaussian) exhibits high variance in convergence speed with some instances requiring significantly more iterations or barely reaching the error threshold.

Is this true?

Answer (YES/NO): NO